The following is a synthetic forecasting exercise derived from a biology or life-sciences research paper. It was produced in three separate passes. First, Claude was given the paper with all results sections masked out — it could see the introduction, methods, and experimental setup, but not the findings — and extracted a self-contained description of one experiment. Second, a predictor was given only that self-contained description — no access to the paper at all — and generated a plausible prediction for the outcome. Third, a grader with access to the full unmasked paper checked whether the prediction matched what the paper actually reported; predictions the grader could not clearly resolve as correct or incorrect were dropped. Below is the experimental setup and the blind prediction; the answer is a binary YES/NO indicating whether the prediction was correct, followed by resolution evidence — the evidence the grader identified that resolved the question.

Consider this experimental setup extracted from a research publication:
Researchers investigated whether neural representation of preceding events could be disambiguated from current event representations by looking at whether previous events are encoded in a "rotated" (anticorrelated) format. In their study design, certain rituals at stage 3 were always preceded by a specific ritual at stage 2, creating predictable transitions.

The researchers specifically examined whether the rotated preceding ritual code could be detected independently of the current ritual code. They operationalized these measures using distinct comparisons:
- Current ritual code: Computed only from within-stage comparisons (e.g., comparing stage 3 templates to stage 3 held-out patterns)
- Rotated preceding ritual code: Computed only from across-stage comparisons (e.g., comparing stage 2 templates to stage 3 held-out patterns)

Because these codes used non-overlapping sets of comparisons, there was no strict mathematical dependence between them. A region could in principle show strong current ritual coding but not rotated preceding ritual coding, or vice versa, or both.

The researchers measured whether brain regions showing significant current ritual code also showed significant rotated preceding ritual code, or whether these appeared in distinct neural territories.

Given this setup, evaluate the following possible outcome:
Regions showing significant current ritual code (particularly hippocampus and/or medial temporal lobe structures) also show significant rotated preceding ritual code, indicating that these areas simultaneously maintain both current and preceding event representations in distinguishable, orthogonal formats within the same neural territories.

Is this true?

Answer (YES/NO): NO